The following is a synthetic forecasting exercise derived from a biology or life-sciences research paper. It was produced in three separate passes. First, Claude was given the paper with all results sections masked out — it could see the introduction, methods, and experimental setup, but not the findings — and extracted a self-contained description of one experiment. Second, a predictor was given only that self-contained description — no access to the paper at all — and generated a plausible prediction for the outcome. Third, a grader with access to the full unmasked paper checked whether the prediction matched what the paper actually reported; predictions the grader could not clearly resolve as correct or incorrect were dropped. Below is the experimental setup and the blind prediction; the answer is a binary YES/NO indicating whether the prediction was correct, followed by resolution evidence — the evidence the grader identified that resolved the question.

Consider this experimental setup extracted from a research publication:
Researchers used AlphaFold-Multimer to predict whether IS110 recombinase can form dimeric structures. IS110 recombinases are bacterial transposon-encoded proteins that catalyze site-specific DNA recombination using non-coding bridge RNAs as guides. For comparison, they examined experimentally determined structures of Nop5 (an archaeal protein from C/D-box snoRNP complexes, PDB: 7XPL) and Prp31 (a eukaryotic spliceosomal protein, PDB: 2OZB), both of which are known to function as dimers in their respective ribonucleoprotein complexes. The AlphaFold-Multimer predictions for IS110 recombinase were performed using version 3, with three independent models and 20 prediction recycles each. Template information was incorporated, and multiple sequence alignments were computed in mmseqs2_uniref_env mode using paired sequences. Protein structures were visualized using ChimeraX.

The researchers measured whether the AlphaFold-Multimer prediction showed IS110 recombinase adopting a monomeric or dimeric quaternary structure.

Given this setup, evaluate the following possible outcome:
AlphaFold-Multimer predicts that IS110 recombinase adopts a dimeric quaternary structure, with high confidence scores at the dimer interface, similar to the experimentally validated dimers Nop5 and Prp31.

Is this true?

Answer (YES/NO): NO